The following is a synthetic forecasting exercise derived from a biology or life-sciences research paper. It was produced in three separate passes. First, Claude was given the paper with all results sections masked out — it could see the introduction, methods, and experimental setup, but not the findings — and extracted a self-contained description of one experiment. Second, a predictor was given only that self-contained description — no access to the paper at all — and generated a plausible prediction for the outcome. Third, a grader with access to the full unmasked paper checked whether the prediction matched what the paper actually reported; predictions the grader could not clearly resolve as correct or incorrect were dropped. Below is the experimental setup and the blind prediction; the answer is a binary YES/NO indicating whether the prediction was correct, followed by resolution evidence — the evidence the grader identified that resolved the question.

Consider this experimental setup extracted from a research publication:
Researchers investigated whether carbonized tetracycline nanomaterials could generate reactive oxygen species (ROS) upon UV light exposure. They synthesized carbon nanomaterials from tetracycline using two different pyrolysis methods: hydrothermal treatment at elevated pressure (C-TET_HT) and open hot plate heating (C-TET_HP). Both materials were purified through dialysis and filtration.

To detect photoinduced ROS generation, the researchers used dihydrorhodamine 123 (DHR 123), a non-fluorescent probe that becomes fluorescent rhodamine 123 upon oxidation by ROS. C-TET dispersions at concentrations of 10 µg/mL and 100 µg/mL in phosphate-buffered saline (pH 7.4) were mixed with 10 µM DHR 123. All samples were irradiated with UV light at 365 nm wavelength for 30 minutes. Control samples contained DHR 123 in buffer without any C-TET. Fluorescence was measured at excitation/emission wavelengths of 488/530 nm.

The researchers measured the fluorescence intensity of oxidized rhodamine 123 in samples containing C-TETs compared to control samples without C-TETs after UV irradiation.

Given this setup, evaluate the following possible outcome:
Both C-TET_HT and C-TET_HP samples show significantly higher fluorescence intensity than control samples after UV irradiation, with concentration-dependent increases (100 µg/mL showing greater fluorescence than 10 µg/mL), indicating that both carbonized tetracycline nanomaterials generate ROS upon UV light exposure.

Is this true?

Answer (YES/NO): NO